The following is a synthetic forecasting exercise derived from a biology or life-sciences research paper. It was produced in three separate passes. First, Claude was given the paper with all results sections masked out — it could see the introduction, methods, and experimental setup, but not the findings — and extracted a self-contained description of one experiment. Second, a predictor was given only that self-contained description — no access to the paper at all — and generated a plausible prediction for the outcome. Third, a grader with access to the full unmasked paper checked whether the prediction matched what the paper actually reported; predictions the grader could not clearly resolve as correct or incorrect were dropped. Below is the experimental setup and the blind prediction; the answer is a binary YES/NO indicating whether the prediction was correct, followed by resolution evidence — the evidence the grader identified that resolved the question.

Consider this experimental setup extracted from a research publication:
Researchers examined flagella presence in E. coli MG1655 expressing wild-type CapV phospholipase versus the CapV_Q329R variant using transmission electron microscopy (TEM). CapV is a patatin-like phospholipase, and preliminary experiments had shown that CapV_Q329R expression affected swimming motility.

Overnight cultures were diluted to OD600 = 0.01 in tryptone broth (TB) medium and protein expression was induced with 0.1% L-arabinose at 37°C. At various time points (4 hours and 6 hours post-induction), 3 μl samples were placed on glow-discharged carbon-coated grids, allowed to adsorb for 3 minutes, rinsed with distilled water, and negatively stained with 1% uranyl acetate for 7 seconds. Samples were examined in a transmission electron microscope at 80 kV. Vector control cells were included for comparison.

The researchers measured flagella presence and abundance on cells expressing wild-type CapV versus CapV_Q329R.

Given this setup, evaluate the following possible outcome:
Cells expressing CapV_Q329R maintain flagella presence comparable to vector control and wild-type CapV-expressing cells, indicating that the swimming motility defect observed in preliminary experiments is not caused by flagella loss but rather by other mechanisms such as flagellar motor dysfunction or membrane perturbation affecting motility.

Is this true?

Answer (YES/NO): NO